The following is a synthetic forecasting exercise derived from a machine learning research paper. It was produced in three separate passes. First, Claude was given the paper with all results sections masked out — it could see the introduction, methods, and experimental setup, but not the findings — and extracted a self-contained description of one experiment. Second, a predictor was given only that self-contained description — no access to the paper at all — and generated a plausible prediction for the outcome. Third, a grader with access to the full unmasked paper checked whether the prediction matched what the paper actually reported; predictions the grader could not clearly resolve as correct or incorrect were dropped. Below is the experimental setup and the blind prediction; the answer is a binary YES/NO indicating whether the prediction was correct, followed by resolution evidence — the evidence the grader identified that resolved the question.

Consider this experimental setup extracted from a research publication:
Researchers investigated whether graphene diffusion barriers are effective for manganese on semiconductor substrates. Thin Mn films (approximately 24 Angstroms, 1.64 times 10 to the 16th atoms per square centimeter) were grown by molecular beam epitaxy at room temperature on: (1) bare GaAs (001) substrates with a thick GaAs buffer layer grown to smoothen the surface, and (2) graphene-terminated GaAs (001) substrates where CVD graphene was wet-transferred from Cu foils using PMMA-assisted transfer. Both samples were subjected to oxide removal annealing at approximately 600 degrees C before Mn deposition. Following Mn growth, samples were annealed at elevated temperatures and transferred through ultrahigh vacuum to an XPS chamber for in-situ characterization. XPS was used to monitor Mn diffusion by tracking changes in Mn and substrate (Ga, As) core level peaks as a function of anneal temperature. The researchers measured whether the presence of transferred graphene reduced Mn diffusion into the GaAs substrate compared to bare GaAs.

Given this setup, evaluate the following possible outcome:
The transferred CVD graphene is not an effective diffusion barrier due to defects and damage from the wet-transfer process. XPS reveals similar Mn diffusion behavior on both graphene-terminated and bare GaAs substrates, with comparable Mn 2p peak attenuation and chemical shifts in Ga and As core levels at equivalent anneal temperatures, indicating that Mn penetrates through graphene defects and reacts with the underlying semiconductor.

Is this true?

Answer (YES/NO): NO